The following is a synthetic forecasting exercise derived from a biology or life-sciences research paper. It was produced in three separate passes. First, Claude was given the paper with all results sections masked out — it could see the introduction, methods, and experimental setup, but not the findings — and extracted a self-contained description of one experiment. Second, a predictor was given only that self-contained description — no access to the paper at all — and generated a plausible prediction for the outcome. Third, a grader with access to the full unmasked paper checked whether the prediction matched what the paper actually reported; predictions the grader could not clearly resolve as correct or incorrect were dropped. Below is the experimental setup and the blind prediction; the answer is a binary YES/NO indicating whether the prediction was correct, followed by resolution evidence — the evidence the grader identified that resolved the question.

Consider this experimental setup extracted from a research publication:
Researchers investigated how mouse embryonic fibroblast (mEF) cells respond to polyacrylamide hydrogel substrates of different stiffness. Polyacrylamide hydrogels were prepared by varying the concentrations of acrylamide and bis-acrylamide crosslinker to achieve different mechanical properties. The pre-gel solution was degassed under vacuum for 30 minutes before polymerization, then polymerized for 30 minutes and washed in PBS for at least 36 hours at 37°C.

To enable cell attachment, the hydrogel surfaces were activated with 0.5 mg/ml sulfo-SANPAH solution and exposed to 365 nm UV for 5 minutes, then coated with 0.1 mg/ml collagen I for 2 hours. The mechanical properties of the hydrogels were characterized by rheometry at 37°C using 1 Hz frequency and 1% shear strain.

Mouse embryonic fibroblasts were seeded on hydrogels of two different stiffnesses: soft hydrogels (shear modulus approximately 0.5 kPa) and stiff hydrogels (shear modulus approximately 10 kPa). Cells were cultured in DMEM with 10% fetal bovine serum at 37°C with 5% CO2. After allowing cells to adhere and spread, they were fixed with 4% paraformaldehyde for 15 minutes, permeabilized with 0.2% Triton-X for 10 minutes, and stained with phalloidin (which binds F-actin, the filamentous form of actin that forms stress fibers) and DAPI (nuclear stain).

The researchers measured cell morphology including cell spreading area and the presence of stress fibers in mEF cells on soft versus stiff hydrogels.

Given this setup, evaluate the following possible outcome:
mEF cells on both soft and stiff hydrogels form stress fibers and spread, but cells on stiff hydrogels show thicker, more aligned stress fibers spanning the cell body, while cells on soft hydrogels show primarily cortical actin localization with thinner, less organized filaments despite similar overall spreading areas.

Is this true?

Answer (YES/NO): NO